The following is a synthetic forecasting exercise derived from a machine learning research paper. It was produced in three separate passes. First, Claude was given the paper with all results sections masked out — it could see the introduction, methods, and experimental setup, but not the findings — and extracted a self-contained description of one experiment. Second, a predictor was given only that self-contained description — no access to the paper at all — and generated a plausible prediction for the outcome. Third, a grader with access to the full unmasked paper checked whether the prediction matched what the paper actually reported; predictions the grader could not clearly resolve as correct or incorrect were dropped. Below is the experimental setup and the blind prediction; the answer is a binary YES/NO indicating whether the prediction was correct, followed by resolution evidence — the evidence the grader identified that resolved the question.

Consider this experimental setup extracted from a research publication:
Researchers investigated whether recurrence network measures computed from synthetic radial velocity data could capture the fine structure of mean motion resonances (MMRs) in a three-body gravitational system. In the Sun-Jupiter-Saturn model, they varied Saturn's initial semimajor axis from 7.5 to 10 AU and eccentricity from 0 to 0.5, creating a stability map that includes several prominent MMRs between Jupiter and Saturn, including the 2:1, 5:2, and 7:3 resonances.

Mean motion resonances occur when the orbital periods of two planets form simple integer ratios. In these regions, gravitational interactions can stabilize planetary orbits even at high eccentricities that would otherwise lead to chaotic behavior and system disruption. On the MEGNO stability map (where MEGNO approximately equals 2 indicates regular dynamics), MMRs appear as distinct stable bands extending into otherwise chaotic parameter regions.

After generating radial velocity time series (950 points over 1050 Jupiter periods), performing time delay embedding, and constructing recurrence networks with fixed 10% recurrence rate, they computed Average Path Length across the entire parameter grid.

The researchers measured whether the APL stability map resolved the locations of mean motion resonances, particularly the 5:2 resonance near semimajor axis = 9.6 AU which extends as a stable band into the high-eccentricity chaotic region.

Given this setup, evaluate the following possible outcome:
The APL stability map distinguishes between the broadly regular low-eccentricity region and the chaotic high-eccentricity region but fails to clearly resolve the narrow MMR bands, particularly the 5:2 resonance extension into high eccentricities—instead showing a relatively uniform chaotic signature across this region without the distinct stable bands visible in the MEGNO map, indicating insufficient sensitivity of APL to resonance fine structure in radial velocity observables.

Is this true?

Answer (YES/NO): NO